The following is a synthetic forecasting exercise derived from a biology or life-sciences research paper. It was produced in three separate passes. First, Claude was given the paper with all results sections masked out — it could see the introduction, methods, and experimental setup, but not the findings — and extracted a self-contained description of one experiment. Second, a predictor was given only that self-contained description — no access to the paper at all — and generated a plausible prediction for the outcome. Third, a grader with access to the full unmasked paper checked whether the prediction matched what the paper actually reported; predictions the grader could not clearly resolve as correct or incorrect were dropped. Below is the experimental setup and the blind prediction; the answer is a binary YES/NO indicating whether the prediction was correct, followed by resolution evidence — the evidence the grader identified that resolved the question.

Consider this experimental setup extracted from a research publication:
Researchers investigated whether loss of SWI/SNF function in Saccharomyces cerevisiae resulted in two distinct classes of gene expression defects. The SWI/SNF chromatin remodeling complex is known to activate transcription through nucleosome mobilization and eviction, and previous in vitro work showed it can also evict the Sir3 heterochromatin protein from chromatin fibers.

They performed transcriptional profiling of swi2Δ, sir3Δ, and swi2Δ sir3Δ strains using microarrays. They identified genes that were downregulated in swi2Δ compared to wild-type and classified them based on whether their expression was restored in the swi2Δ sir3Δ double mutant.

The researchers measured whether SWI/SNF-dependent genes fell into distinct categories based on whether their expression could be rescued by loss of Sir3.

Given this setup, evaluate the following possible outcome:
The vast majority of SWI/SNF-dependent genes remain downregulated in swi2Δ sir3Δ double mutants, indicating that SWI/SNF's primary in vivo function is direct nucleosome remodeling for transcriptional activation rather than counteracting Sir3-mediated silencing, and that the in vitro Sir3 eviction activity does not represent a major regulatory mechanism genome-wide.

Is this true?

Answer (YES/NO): NO